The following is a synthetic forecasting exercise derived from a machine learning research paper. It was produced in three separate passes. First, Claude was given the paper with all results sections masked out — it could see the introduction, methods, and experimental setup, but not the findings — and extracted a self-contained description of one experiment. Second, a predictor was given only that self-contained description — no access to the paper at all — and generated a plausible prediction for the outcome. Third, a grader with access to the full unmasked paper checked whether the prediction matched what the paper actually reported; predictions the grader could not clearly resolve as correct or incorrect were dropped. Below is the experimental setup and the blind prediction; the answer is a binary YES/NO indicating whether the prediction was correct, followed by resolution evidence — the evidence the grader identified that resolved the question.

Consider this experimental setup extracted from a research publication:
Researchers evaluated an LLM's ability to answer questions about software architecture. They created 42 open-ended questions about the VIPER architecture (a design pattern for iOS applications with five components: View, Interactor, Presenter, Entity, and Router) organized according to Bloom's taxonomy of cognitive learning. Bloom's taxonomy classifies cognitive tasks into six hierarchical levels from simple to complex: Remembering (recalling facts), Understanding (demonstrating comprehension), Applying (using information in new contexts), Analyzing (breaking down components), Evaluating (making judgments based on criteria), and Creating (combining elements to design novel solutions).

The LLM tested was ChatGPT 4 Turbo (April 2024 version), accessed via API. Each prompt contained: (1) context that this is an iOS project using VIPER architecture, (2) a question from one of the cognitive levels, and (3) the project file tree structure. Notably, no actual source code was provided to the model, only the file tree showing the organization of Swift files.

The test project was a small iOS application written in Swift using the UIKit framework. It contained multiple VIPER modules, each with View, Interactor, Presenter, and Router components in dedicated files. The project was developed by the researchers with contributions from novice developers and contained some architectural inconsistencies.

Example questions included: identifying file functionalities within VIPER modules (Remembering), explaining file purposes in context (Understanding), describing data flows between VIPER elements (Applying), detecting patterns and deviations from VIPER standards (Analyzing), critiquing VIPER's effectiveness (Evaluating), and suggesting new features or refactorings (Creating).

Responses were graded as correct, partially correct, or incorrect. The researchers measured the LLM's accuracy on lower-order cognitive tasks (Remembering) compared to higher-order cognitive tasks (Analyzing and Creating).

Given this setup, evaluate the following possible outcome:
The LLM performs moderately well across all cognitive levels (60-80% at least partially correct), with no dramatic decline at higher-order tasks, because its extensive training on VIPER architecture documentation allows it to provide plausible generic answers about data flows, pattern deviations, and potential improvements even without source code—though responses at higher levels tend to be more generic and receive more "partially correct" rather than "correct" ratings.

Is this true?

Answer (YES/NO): NO